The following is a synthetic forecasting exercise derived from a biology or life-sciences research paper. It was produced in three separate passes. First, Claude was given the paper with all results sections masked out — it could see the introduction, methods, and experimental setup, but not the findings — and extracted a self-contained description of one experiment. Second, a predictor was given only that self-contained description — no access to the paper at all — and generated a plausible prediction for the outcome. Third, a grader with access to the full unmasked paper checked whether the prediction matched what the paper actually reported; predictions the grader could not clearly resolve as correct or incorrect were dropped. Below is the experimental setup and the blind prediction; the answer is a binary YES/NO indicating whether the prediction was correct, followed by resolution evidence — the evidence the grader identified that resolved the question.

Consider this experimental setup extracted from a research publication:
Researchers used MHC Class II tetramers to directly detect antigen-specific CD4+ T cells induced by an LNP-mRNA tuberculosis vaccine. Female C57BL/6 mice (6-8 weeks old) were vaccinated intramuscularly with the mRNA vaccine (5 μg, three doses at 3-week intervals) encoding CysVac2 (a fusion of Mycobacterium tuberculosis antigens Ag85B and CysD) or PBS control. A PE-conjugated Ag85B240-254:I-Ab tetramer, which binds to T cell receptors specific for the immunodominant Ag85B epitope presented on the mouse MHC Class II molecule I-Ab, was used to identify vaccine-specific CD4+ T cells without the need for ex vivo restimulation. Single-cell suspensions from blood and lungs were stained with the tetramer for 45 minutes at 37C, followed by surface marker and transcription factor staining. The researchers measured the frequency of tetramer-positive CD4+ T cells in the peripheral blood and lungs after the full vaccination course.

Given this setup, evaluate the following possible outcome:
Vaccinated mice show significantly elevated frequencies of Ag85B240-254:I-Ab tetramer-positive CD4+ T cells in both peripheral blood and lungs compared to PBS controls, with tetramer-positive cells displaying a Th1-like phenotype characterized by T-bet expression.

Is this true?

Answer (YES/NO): NO